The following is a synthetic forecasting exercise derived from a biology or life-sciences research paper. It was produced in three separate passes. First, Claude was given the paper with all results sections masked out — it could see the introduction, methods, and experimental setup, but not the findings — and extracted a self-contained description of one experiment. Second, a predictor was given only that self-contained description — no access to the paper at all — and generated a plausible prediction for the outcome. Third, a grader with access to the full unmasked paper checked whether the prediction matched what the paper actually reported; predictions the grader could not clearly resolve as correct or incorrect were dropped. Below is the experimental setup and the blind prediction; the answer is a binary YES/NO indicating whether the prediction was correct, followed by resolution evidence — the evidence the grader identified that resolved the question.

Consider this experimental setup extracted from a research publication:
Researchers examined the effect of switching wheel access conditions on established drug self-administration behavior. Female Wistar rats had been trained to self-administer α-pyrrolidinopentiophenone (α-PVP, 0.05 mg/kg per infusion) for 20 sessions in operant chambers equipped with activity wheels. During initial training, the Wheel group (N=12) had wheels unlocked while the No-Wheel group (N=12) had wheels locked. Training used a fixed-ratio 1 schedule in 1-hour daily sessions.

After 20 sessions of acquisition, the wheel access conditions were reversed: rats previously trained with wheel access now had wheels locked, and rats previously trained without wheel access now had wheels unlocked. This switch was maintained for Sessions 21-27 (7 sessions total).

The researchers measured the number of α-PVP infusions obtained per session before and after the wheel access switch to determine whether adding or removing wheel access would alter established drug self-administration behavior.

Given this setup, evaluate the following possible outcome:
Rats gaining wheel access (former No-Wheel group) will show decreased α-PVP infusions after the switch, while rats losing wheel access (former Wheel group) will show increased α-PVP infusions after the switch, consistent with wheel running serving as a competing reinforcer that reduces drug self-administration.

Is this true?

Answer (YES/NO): NO